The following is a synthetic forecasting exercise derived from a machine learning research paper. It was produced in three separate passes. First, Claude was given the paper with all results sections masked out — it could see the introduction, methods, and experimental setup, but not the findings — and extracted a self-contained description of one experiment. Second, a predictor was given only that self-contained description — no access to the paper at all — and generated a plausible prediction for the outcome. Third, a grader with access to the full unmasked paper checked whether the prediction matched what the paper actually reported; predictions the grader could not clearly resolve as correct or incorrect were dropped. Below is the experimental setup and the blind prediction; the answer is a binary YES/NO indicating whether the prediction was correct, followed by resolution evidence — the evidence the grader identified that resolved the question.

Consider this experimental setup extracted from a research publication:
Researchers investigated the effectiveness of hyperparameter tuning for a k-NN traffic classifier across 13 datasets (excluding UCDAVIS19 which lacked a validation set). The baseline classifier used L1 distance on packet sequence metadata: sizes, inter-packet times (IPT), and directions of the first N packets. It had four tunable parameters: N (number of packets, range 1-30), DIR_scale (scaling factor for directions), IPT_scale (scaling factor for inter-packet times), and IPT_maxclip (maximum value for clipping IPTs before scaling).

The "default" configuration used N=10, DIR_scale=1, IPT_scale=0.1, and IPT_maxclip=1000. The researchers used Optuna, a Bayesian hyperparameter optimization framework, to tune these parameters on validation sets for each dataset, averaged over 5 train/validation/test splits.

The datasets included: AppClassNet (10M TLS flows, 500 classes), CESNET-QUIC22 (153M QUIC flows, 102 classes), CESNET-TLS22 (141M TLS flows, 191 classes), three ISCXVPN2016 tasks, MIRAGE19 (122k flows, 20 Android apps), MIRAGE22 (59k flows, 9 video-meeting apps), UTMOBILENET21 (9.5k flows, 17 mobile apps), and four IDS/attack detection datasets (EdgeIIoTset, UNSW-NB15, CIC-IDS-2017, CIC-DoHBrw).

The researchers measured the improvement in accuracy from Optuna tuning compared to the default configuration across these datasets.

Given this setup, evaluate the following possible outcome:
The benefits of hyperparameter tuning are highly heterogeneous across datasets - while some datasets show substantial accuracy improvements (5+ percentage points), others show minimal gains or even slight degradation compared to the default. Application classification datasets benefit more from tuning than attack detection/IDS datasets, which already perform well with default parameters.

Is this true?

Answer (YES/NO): YES